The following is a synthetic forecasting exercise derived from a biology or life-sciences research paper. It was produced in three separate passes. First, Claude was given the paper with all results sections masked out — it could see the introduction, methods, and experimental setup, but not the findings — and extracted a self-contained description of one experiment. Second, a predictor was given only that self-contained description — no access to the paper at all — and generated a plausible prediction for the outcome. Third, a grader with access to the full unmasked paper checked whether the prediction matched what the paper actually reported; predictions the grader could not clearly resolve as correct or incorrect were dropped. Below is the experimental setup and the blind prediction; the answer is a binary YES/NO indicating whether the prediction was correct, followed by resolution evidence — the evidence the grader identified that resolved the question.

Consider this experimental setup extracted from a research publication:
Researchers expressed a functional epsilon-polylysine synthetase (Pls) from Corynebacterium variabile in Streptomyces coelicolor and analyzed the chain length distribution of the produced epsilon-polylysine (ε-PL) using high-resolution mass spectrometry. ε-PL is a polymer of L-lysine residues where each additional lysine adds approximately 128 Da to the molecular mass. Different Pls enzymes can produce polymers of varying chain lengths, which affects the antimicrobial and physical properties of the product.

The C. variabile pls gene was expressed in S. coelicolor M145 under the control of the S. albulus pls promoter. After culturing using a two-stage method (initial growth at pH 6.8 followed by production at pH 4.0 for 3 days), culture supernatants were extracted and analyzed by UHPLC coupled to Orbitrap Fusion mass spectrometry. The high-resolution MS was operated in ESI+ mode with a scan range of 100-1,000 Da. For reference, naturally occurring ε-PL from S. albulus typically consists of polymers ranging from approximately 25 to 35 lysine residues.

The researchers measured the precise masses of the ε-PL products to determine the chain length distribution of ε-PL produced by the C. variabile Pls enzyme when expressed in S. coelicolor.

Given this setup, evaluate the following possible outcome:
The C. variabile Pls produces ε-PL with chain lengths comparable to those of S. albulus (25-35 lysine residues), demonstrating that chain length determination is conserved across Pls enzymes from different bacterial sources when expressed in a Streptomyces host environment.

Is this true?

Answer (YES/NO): YES